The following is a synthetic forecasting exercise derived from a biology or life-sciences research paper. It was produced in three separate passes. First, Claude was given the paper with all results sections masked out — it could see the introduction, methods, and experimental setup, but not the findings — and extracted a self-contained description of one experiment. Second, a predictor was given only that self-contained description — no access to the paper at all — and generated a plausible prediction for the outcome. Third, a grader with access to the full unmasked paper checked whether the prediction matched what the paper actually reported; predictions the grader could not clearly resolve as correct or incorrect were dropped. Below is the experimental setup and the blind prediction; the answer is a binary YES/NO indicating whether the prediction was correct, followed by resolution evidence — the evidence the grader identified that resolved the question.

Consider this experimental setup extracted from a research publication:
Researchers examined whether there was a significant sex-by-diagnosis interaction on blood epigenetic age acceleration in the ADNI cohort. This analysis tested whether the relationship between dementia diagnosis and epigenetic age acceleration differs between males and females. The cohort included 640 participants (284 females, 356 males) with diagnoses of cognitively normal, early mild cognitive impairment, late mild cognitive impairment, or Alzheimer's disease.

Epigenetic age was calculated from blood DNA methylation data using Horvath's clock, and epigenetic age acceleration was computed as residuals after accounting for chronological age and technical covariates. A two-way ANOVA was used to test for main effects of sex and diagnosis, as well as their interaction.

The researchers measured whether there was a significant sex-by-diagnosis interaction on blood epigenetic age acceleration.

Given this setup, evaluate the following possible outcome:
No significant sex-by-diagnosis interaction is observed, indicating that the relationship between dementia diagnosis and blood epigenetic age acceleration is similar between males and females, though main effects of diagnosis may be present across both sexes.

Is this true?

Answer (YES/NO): YES